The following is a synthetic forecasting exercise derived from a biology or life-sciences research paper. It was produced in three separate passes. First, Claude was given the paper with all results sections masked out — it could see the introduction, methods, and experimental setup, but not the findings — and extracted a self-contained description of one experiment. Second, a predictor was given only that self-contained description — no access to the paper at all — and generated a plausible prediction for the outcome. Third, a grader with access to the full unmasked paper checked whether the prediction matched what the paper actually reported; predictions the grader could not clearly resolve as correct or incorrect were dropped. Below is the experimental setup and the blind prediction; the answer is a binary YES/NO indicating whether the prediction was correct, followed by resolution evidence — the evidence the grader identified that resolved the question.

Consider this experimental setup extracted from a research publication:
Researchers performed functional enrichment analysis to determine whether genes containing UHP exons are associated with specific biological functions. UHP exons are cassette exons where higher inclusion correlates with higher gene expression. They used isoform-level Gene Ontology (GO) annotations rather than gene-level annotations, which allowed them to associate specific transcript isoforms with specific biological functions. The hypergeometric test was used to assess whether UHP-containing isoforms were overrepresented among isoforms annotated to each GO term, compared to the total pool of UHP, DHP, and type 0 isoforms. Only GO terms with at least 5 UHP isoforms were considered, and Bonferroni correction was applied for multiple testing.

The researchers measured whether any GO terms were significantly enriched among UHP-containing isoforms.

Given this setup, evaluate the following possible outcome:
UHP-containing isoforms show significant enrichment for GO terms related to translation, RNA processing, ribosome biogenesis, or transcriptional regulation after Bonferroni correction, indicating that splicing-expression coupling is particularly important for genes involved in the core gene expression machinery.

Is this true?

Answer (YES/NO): NO